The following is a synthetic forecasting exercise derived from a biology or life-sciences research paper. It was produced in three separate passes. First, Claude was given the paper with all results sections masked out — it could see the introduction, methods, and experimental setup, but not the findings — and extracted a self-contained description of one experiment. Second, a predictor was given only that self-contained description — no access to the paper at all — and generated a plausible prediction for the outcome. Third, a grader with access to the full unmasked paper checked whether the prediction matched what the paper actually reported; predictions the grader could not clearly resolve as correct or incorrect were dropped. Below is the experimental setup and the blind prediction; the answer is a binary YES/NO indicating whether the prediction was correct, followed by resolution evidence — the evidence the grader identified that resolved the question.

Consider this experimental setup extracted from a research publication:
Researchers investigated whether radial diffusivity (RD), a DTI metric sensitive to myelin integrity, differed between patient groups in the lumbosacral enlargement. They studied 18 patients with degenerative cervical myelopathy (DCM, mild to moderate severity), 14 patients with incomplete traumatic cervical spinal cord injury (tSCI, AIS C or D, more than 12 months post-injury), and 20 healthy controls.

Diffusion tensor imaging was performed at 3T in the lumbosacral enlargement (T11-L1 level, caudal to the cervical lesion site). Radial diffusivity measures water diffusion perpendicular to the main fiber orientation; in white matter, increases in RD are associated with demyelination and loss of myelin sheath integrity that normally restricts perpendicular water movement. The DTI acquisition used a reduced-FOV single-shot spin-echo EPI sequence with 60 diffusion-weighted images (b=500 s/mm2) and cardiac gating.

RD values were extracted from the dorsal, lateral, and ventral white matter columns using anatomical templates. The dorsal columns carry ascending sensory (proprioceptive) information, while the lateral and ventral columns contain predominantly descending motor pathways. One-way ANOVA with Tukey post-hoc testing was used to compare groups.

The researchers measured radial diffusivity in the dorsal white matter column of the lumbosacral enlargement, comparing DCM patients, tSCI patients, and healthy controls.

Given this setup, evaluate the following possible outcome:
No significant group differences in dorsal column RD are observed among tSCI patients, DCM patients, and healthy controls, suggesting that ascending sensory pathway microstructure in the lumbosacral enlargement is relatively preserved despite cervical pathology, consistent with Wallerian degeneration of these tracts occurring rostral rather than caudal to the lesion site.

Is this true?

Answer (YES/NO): YES